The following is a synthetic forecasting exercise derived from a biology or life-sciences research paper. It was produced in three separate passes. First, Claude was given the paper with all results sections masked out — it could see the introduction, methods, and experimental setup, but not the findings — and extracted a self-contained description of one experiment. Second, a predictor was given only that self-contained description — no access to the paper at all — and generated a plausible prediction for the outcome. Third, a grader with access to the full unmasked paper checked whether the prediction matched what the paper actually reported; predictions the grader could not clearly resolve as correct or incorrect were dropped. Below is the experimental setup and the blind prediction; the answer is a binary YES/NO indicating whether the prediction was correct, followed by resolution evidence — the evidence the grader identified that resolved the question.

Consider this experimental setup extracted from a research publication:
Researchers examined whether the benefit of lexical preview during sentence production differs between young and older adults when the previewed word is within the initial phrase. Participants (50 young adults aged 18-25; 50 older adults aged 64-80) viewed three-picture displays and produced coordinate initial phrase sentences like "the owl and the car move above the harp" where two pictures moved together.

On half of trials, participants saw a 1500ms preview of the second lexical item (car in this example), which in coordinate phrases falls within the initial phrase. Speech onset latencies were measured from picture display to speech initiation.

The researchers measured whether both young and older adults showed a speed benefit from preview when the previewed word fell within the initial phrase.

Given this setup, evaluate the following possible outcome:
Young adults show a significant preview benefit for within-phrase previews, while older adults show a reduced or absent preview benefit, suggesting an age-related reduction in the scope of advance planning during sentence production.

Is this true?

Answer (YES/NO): NO